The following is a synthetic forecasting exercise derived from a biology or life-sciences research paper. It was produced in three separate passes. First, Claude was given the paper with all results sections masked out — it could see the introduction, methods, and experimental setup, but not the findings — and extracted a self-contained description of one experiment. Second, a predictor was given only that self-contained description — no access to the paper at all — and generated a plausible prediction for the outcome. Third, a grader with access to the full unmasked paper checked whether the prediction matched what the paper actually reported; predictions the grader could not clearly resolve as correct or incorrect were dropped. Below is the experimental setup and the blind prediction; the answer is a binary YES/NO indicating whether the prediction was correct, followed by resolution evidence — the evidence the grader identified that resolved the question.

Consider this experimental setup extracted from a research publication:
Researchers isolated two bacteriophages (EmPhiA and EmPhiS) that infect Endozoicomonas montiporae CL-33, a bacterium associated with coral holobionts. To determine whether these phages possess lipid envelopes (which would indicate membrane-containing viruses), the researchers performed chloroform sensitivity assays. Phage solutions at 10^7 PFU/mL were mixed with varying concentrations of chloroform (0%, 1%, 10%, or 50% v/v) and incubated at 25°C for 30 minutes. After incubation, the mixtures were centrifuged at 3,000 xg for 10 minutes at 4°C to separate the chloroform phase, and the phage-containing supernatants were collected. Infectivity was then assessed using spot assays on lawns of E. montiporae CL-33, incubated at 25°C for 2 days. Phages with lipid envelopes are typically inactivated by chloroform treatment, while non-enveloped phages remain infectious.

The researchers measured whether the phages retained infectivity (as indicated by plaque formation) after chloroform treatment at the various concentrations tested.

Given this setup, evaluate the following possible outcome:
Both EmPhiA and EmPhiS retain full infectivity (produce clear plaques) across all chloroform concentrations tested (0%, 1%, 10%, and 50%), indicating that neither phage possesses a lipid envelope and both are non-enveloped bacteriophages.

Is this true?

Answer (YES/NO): NO